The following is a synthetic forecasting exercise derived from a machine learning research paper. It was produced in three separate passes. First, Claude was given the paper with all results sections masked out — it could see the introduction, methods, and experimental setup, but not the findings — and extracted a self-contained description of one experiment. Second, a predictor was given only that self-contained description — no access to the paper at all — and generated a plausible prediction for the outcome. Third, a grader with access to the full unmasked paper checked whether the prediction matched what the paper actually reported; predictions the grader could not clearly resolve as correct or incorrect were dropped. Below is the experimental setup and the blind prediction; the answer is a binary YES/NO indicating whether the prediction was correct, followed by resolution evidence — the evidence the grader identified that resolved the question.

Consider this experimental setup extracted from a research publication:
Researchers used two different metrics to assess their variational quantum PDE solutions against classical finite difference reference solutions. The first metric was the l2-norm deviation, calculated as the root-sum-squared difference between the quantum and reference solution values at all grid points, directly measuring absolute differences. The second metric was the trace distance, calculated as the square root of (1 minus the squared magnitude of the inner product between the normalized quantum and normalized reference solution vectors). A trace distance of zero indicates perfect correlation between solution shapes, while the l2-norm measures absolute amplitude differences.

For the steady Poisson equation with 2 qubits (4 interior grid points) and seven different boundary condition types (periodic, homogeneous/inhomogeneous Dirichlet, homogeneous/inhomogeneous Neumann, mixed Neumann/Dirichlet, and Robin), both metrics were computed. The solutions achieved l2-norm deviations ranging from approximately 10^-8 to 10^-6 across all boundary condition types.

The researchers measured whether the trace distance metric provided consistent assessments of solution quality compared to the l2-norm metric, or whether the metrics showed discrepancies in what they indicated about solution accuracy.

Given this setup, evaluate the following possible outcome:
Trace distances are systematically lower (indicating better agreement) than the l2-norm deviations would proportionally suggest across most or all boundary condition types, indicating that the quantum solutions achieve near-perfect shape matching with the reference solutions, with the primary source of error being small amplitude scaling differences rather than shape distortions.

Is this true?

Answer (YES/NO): NO